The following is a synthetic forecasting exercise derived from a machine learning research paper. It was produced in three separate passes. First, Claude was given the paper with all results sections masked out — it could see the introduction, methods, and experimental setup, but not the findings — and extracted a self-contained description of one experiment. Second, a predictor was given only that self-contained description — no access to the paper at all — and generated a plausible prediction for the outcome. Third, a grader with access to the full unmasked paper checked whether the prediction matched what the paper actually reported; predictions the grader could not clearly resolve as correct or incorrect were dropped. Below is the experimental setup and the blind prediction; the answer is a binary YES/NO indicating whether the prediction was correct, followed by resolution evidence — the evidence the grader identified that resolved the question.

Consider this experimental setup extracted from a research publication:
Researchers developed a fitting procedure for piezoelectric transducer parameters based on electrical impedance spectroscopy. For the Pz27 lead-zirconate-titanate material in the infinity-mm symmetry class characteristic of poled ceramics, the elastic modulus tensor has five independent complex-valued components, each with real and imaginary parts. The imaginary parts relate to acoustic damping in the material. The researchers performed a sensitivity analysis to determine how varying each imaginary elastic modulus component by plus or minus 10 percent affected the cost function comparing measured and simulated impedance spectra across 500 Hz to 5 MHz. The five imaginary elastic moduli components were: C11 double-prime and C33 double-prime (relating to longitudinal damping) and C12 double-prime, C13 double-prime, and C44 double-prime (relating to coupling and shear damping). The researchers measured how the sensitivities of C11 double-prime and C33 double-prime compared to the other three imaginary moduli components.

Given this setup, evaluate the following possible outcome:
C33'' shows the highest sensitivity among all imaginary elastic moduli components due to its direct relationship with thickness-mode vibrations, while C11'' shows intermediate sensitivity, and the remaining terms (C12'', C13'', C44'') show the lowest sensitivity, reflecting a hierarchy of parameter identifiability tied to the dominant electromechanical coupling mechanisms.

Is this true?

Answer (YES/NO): NO